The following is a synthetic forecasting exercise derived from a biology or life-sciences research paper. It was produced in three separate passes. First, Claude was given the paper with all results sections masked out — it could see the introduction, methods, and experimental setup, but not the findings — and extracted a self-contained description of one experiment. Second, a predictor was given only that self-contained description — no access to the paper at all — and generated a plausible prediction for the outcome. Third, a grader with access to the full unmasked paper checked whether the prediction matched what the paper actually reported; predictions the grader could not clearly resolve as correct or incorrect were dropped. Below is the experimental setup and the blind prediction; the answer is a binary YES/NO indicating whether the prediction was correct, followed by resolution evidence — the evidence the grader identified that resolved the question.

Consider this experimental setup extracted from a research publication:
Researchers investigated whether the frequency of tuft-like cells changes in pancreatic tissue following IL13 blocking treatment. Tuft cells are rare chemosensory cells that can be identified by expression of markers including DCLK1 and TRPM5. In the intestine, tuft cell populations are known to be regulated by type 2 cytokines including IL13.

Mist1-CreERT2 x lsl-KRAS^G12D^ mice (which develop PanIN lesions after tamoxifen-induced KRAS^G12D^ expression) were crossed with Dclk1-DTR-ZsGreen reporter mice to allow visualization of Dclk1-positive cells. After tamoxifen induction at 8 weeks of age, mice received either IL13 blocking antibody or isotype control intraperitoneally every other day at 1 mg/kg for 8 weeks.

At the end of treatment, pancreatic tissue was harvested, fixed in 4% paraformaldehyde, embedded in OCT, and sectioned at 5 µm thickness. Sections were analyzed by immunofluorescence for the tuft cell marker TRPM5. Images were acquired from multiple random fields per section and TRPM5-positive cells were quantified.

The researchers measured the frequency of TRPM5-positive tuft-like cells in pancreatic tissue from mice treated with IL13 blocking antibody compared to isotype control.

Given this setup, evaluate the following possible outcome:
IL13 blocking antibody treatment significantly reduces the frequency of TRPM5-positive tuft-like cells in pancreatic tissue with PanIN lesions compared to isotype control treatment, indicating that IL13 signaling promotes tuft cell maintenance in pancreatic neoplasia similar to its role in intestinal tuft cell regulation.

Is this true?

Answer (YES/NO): YES